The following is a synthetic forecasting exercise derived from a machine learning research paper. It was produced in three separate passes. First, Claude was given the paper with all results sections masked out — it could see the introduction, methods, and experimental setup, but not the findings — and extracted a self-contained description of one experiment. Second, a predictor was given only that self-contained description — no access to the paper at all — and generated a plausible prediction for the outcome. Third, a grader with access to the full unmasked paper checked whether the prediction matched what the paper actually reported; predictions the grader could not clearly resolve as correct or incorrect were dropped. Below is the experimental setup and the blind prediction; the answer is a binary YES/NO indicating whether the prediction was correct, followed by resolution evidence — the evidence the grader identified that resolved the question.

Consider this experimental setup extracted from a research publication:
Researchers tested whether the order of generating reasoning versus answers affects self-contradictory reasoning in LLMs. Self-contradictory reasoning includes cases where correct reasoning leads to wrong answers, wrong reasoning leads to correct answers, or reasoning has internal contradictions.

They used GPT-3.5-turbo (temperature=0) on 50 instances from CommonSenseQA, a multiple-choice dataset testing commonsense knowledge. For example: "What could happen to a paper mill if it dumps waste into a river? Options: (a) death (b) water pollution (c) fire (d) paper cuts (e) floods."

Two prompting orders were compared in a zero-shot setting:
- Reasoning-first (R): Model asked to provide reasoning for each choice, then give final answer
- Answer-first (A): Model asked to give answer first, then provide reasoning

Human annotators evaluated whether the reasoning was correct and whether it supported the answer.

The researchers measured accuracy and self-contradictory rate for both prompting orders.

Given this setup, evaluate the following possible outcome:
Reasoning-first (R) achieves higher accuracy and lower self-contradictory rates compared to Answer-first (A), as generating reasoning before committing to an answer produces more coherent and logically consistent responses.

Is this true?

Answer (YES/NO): NO